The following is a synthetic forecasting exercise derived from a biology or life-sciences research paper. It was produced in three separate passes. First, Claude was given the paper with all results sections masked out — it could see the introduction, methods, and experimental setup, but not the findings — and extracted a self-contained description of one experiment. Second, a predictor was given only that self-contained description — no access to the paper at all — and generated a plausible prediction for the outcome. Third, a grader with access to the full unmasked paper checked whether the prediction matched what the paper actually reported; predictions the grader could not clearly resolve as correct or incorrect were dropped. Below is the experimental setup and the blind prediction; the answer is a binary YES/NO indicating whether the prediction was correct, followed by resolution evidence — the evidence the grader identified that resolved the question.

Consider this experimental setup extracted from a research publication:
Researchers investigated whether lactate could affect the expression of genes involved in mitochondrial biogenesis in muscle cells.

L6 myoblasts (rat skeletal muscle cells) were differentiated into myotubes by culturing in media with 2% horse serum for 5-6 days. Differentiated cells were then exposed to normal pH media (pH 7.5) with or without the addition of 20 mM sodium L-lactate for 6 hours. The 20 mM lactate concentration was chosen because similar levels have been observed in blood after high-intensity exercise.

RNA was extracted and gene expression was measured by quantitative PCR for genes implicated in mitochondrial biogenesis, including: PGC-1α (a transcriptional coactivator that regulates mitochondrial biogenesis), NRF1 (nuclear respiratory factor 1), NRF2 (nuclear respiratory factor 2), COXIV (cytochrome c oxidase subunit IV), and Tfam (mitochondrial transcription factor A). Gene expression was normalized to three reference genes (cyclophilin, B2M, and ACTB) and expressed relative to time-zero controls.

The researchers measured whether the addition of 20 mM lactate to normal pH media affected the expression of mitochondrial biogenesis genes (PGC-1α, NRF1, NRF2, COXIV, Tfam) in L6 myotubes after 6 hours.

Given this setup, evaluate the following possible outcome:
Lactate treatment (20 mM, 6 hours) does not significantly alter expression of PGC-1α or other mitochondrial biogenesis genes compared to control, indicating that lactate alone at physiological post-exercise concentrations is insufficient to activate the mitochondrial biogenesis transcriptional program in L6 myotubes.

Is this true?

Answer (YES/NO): YES